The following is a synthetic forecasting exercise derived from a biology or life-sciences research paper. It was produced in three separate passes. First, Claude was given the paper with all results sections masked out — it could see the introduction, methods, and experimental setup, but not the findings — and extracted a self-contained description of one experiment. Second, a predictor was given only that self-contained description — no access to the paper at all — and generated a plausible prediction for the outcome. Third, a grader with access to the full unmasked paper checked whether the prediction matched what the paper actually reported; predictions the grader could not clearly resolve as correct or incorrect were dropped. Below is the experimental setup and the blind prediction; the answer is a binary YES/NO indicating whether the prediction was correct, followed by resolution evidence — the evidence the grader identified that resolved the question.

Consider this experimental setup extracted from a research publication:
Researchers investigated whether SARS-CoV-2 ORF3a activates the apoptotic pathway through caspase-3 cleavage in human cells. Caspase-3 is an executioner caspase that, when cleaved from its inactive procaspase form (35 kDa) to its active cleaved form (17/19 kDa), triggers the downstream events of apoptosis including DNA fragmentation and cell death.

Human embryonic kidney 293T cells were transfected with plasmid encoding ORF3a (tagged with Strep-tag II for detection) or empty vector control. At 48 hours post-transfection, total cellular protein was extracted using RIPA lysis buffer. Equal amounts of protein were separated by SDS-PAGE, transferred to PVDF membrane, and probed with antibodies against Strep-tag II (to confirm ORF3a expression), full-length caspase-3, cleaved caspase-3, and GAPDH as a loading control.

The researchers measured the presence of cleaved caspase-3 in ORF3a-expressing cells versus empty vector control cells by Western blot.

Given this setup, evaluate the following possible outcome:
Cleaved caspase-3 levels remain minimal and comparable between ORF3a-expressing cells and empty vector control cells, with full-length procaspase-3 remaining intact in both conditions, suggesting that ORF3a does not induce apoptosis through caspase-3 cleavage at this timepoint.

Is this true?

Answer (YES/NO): NO